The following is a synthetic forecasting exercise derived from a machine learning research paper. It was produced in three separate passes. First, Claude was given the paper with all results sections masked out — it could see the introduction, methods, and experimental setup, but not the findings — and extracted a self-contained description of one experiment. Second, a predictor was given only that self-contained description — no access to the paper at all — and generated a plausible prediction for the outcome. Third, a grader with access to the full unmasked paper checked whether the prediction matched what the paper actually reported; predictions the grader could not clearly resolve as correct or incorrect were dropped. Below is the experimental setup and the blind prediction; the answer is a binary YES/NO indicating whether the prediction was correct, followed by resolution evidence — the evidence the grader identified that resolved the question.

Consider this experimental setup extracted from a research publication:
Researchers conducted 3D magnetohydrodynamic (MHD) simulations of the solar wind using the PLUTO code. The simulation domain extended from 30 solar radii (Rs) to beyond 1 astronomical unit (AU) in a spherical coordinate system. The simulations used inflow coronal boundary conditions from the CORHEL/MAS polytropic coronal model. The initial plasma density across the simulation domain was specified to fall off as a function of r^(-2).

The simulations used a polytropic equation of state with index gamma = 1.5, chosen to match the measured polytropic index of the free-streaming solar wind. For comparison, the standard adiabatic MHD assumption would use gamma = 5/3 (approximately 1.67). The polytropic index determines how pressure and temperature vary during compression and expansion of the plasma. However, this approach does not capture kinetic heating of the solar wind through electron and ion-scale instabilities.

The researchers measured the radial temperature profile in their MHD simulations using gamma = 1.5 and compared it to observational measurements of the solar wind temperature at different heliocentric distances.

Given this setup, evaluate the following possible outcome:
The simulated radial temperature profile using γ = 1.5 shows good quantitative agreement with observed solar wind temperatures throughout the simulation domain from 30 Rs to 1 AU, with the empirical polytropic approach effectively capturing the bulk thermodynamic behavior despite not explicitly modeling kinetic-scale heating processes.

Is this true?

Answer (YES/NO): NO